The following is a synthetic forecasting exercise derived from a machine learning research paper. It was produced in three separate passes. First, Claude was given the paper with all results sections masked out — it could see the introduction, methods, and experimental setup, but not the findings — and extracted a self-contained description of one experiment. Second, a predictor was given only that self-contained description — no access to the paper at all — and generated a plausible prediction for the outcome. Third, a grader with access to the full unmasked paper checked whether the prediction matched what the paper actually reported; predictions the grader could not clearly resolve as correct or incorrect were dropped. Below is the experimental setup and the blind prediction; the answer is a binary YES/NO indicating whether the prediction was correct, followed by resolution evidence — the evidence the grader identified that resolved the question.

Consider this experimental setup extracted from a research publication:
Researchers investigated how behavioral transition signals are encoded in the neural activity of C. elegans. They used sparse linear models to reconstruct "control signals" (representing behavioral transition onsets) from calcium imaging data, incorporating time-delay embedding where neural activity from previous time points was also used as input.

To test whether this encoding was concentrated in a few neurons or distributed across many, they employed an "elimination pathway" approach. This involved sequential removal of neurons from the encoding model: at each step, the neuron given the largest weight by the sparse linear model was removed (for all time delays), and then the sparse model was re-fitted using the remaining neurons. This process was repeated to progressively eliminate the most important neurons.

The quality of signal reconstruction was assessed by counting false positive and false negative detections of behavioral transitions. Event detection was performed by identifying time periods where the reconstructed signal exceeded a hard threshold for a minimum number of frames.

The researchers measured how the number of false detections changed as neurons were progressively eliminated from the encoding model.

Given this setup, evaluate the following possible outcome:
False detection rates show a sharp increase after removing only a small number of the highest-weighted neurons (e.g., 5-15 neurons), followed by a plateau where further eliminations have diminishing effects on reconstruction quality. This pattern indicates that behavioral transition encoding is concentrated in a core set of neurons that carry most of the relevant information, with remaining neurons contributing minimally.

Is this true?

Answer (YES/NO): NO